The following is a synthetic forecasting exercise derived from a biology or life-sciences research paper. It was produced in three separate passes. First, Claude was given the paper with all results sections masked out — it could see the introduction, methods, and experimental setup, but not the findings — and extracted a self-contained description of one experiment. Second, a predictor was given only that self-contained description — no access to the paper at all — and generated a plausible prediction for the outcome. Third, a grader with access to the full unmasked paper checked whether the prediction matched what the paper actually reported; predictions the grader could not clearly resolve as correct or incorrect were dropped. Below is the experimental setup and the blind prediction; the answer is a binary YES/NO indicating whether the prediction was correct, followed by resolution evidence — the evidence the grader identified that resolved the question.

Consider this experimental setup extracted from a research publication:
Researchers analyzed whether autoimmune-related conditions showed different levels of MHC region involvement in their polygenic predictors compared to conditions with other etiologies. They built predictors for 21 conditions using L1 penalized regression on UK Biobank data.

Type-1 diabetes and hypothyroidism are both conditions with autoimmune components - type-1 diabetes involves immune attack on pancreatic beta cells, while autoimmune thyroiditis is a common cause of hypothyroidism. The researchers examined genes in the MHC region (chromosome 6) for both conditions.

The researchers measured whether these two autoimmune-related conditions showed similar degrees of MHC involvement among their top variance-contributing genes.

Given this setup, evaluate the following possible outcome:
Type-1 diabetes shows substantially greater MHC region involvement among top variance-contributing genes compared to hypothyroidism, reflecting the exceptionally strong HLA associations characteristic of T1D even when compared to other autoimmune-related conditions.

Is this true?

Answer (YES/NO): YES